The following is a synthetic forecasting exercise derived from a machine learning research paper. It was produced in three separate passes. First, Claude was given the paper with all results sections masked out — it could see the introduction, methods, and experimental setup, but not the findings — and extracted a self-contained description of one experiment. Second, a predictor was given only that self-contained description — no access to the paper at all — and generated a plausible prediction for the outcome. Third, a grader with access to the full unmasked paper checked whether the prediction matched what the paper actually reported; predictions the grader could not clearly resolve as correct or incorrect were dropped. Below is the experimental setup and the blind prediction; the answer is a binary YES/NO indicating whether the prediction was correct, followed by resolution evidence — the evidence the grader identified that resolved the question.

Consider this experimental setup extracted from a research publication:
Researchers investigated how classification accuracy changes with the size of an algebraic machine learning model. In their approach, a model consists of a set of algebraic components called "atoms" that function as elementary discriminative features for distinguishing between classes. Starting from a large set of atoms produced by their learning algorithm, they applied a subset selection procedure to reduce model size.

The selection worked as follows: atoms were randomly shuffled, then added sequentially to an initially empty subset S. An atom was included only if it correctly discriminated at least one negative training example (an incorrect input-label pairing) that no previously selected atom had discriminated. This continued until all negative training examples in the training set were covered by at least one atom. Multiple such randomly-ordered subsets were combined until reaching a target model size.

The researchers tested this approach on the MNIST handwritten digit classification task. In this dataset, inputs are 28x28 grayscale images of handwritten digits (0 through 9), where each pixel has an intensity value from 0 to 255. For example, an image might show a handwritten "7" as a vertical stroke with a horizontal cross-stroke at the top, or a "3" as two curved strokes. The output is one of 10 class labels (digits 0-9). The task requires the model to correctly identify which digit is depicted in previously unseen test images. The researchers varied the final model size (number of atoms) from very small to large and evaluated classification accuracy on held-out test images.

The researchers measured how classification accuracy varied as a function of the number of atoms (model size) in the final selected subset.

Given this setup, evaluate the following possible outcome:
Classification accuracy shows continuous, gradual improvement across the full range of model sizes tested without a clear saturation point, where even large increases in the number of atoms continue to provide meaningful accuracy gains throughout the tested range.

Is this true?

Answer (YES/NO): NO